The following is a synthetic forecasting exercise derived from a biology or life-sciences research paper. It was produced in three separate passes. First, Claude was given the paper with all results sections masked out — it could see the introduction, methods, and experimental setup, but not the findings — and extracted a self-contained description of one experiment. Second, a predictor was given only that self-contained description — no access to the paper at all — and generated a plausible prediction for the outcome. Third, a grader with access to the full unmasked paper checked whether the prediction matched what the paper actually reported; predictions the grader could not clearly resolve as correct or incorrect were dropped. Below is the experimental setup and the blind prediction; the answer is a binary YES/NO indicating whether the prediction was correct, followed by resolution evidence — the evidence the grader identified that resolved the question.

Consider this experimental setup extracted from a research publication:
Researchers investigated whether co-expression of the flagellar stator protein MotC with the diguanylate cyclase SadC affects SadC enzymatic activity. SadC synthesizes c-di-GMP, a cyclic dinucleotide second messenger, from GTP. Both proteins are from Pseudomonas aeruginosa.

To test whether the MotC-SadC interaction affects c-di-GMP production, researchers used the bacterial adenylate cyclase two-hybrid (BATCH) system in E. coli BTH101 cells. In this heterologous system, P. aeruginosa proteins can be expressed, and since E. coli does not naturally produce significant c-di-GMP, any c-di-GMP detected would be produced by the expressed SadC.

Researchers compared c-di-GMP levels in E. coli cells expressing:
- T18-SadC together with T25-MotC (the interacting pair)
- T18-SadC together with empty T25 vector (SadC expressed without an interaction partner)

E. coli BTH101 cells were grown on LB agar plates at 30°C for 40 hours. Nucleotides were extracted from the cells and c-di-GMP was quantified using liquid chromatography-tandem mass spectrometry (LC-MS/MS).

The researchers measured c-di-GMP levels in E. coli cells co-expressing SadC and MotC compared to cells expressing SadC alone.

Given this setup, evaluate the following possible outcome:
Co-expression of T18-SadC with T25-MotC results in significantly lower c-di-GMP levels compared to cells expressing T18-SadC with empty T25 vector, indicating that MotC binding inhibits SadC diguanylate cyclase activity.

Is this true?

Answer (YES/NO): NO